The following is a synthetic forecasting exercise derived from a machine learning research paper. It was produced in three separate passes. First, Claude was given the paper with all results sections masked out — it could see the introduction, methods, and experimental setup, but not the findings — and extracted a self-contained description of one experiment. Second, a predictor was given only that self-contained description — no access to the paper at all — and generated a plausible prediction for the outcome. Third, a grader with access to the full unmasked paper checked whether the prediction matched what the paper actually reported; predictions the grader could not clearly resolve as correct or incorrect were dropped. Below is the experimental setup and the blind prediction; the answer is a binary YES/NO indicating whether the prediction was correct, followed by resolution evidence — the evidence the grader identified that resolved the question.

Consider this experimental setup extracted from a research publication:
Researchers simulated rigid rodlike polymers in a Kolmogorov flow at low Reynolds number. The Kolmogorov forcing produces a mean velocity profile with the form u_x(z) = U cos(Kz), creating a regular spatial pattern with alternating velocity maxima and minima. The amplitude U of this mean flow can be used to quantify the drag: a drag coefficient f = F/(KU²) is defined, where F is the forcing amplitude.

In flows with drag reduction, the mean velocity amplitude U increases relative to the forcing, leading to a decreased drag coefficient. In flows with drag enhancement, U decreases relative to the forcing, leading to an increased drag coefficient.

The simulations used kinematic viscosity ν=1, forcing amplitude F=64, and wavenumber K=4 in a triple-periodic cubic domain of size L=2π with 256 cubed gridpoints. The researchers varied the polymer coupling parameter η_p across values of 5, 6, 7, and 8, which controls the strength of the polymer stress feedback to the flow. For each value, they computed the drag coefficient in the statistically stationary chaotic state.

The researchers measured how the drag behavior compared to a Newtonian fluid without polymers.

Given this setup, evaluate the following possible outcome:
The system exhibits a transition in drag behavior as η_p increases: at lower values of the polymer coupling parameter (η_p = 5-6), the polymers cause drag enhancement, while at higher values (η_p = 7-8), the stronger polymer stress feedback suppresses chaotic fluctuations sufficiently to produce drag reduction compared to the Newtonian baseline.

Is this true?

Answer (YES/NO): NO